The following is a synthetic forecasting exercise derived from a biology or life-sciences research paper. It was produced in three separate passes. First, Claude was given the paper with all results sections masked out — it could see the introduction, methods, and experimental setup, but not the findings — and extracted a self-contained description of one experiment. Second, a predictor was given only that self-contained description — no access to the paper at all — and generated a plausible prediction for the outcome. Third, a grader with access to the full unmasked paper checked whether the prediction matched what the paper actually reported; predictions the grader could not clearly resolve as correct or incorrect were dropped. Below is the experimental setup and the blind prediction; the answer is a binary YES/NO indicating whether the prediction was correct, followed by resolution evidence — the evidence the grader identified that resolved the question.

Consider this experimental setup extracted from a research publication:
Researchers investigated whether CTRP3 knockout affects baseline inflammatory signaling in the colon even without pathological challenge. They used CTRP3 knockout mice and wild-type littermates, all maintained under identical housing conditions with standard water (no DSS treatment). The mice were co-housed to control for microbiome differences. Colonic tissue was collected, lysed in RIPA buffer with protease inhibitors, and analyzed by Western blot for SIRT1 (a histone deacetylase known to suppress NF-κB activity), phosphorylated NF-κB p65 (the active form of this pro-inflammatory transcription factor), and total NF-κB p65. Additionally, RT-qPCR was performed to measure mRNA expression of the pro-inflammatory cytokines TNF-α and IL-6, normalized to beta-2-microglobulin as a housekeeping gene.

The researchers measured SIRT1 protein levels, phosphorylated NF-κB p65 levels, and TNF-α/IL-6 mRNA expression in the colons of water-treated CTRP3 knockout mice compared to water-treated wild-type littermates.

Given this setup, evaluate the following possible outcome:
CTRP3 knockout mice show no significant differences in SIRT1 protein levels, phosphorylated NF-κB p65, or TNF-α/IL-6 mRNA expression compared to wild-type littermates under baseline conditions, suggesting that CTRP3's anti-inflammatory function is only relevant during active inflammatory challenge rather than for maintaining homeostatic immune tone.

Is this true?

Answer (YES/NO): NO